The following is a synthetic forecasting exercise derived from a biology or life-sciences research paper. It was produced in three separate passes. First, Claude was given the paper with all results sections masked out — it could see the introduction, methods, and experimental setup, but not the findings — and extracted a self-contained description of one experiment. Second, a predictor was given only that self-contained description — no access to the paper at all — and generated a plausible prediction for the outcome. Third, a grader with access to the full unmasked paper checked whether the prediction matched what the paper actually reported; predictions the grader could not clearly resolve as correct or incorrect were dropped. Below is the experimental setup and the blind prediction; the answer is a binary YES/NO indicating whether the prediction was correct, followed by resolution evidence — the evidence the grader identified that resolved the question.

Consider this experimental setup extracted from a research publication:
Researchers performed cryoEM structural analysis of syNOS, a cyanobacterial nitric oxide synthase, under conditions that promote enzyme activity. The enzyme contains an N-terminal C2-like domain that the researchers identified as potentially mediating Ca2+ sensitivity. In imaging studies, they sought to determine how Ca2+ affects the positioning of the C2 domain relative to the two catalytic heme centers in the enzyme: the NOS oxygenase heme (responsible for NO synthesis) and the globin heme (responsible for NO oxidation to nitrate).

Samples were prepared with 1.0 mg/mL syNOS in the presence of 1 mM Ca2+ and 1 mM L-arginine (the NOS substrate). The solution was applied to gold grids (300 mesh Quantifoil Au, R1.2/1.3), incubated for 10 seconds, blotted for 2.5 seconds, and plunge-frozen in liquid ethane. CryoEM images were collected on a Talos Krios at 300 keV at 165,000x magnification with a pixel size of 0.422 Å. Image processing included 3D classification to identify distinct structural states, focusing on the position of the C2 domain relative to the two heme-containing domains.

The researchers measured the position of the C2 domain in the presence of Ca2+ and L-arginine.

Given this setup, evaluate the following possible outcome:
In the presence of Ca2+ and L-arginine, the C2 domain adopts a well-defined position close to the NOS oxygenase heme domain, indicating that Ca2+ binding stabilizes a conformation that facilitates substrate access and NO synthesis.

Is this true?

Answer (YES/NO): NO